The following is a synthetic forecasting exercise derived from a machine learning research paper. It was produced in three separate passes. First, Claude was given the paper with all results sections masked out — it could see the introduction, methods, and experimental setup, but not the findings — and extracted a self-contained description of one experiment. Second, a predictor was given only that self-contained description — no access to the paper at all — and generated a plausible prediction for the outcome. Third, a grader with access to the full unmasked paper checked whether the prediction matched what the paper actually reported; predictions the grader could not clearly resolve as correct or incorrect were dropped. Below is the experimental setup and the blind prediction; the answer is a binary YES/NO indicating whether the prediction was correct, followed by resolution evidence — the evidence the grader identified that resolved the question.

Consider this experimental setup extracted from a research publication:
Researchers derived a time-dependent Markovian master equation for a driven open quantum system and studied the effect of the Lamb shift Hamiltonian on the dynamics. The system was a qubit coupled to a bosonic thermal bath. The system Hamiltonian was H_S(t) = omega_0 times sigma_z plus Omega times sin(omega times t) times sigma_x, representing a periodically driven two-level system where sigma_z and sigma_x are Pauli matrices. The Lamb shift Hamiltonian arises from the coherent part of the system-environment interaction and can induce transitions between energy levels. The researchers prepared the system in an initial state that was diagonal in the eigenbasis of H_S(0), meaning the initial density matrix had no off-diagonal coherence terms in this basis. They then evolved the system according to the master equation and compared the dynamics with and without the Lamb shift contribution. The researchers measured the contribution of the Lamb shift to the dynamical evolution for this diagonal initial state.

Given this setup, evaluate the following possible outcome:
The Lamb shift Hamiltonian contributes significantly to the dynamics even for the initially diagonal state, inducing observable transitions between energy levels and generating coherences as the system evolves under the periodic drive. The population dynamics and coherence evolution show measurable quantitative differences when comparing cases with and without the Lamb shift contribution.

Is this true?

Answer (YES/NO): NO